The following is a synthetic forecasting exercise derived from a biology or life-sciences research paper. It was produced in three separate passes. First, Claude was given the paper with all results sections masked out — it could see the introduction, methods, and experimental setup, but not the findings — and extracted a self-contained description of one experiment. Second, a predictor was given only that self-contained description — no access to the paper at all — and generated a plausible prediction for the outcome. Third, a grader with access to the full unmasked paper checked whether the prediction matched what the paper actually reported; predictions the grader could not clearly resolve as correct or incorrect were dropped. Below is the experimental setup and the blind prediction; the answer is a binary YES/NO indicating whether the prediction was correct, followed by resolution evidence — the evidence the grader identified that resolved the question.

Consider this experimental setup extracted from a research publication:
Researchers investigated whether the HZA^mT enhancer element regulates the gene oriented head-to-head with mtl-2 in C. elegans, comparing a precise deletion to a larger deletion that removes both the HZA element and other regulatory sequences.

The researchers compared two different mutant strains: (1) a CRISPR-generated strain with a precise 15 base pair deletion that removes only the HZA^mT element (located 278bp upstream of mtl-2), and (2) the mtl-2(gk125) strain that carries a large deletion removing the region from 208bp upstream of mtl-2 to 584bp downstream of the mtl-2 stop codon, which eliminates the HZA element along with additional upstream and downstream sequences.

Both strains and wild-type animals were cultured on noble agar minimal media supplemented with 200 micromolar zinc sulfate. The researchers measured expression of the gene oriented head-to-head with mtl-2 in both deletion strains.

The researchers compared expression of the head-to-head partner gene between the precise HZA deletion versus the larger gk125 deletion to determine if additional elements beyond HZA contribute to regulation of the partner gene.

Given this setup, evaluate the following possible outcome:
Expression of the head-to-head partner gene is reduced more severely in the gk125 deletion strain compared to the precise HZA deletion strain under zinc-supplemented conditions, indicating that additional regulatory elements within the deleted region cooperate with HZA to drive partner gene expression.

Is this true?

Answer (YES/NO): NO